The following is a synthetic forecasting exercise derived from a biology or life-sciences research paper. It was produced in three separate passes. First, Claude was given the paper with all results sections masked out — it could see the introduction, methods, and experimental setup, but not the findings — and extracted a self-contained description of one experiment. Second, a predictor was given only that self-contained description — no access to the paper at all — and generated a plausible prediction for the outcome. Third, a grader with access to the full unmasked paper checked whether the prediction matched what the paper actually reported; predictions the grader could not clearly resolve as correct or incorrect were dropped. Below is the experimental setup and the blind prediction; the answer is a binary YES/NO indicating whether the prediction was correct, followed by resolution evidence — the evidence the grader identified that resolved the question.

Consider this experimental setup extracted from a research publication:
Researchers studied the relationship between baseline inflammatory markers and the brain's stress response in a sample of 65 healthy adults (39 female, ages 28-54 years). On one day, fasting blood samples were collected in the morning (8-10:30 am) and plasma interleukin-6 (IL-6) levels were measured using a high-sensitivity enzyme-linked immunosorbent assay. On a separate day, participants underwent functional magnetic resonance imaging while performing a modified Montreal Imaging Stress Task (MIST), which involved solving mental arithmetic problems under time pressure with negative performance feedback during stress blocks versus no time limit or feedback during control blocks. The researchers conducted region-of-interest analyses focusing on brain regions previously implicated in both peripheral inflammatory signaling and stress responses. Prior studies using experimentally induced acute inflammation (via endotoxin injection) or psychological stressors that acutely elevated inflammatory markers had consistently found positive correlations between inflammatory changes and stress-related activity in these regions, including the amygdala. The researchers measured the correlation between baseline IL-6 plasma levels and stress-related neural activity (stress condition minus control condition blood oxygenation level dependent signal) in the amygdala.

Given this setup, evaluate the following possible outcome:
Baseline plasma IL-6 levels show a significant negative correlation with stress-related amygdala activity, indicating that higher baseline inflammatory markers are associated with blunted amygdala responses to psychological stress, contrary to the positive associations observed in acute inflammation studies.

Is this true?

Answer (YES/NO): YES